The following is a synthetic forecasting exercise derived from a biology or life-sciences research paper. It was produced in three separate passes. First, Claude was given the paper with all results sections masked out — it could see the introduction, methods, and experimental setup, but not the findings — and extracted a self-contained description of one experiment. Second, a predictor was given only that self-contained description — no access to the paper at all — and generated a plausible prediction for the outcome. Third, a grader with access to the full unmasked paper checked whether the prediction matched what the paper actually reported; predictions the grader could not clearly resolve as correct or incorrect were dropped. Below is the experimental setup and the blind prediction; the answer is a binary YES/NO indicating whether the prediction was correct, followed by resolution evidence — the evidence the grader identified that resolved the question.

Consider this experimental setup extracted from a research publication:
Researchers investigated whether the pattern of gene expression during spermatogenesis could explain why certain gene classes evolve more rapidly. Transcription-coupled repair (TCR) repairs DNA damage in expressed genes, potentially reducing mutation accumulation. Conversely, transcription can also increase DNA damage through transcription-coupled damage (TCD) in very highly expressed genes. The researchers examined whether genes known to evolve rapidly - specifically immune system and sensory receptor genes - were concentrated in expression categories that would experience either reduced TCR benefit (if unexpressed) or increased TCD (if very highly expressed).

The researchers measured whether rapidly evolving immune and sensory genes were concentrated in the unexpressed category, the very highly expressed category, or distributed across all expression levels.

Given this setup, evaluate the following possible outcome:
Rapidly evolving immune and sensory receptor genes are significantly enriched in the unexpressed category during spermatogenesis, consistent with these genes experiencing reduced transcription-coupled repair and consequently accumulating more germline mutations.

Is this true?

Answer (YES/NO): YES